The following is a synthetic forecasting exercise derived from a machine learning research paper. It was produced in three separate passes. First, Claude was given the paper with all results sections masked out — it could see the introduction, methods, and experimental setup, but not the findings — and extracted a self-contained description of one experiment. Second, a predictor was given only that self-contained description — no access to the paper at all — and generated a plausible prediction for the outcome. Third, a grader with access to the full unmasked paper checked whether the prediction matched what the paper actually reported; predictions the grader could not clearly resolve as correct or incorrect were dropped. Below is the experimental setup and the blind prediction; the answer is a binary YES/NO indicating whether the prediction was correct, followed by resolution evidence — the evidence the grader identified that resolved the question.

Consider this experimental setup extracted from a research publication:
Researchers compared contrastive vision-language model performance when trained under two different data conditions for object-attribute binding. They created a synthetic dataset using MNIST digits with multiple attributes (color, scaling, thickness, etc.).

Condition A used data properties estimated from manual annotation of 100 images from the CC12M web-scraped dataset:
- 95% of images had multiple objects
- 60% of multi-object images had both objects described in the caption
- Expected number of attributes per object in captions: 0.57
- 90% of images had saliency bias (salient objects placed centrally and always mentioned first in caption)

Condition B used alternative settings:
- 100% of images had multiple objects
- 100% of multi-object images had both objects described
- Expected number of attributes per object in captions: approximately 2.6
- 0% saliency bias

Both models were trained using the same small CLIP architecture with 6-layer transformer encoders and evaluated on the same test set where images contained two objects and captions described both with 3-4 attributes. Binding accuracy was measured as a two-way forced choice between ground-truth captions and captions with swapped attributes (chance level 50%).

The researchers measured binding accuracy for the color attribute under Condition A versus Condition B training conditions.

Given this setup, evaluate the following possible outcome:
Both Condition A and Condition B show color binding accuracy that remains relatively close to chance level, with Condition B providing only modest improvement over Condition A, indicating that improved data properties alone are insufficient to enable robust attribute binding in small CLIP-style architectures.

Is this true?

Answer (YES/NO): NO